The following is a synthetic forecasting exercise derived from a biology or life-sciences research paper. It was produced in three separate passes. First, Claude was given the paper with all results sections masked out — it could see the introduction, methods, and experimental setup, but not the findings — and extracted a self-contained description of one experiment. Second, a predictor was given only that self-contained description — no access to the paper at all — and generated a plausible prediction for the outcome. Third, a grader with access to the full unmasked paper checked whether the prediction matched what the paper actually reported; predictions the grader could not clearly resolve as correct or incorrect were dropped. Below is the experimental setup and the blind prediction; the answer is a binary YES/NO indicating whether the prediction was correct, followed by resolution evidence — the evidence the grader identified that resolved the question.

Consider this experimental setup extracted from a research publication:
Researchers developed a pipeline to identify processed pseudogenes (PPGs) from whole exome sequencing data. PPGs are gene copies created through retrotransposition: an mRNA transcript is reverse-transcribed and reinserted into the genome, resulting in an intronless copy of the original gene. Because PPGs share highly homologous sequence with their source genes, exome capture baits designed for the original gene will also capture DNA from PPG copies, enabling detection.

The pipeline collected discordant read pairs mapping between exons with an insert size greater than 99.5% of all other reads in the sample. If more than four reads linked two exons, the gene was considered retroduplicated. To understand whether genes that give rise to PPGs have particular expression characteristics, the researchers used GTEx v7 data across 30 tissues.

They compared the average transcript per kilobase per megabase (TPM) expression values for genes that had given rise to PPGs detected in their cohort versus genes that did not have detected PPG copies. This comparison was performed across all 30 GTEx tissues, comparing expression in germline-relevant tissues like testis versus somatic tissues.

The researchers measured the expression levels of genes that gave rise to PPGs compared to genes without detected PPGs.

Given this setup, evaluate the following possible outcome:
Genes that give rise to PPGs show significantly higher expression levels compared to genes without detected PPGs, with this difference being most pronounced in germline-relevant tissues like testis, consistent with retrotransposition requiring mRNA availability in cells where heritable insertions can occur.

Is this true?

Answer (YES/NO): NO